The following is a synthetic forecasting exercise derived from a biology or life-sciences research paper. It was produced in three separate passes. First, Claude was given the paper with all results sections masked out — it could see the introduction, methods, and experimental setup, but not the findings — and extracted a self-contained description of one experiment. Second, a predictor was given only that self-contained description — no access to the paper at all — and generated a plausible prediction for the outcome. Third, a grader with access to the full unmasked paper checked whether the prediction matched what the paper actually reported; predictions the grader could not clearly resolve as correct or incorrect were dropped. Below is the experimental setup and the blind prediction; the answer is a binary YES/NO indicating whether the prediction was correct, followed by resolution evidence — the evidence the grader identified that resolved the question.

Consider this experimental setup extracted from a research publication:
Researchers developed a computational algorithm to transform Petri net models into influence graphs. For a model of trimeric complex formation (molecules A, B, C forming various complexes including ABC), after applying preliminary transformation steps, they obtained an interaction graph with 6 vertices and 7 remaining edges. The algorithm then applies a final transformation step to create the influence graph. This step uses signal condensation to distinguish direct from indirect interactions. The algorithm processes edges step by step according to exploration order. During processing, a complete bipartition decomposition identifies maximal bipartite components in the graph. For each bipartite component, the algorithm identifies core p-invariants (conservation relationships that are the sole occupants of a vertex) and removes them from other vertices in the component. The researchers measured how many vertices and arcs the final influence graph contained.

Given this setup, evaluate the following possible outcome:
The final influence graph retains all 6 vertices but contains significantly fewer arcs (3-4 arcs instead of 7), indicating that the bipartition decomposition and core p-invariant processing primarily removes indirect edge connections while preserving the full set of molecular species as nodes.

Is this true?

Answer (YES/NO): NO